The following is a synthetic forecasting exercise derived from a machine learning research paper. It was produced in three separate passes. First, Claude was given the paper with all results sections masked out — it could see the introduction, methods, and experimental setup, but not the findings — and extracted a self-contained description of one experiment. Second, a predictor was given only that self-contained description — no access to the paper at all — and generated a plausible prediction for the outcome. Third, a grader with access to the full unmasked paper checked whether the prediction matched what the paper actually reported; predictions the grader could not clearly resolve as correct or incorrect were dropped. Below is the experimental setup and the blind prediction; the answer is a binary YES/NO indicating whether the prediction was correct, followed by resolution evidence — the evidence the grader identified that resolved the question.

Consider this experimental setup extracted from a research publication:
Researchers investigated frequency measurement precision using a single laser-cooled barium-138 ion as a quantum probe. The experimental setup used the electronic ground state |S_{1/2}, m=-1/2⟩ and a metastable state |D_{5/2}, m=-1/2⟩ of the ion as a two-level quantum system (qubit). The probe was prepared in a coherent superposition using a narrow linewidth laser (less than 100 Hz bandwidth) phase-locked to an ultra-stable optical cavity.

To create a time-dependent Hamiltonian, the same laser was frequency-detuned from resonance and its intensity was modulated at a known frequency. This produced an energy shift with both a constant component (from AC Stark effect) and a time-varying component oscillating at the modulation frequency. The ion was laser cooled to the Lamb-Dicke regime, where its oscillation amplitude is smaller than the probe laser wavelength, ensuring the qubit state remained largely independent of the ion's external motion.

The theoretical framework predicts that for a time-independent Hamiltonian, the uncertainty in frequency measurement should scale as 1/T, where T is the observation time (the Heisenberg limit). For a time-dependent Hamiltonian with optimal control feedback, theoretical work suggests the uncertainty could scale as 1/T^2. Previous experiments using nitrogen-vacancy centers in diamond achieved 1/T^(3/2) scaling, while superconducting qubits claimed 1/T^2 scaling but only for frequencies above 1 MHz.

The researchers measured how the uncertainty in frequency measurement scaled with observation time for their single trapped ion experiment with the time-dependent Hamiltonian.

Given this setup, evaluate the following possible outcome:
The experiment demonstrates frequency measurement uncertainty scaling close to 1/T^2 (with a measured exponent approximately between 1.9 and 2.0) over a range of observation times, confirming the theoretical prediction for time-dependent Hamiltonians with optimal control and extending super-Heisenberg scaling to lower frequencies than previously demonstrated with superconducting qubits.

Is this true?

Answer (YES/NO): NO